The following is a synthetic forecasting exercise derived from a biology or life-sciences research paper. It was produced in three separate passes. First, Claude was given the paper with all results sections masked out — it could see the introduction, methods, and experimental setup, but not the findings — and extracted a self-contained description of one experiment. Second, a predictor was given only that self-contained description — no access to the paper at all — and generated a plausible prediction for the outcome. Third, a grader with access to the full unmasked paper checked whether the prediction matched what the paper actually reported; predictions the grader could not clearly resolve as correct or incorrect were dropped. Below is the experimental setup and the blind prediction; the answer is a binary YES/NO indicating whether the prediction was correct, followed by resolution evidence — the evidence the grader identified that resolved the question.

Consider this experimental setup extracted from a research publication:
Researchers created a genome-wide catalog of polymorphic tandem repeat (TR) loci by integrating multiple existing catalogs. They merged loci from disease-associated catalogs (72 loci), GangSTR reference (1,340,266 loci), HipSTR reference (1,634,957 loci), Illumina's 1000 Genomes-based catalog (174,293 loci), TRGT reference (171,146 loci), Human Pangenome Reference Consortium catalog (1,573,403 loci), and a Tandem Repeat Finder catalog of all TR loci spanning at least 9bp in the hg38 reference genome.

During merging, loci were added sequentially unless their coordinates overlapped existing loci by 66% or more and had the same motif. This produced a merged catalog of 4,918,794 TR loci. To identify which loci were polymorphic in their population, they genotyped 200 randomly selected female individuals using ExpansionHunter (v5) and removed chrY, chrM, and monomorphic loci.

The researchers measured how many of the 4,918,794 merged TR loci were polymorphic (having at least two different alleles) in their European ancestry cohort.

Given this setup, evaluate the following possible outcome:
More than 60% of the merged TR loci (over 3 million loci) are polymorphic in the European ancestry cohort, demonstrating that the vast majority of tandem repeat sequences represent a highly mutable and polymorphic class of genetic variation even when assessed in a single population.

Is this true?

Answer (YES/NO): NO